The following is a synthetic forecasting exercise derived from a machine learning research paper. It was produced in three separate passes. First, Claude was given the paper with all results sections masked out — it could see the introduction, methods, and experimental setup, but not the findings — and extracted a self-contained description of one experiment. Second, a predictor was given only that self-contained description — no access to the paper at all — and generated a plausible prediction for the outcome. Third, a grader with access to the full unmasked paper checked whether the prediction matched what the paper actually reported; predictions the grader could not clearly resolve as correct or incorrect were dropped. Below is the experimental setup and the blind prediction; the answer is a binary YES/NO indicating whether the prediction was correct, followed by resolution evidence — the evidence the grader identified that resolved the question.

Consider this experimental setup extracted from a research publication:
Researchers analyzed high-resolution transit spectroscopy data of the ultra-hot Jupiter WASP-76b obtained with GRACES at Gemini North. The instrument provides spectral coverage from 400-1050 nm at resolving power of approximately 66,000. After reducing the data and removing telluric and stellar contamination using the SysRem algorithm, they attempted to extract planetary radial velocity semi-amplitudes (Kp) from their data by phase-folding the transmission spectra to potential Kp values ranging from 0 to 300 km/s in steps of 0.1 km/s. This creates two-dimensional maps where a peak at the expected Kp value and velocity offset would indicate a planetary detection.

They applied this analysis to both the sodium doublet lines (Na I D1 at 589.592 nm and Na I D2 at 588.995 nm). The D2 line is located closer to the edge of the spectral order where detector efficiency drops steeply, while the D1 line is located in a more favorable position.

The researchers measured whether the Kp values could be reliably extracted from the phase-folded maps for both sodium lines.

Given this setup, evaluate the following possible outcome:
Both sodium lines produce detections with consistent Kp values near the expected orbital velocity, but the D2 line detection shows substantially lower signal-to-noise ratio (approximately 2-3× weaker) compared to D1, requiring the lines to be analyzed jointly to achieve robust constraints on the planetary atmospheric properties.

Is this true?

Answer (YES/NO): NO